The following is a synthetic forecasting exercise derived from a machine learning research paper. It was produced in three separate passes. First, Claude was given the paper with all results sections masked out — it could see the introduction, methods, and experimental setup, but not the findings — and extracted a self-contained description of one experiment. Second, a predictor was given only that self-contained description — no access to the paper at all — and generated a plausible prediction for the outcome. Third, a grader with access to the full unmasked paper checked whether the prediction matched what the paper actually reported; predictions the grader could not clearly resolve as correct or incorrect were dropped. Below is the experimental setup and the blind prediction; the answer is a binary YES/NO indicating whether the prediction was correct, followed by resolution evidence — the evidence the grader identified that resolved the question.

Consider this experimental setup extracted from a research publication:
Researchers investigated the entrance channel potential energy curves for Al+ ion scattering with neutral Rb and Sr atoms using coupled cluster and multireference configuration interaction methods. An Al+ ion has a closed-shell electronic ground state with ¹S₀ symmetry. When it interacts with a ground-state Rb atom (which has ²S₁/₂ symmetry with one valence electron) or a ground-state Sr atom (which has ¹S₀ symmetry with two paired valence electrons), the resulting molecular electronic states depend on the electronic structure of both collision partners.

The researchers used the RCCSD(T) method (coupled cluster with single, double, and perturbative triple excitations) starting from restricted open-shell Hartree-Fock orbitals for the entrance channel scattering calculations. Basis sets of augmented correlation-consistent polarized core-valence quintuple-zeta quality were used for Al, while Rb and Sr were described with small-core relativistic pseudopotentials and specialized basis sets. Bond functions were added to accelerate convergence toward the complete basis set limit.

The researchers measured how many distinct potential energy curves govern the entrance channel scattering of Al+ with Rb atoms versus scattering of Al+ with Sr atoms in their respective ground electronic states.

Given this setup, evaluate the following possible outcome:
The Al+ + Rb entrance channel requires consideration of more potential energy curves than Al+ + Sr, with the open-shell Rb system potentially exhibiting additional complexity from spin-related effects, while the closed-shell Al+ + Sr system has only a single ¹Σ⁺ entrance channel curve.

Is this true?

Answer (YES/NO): NO